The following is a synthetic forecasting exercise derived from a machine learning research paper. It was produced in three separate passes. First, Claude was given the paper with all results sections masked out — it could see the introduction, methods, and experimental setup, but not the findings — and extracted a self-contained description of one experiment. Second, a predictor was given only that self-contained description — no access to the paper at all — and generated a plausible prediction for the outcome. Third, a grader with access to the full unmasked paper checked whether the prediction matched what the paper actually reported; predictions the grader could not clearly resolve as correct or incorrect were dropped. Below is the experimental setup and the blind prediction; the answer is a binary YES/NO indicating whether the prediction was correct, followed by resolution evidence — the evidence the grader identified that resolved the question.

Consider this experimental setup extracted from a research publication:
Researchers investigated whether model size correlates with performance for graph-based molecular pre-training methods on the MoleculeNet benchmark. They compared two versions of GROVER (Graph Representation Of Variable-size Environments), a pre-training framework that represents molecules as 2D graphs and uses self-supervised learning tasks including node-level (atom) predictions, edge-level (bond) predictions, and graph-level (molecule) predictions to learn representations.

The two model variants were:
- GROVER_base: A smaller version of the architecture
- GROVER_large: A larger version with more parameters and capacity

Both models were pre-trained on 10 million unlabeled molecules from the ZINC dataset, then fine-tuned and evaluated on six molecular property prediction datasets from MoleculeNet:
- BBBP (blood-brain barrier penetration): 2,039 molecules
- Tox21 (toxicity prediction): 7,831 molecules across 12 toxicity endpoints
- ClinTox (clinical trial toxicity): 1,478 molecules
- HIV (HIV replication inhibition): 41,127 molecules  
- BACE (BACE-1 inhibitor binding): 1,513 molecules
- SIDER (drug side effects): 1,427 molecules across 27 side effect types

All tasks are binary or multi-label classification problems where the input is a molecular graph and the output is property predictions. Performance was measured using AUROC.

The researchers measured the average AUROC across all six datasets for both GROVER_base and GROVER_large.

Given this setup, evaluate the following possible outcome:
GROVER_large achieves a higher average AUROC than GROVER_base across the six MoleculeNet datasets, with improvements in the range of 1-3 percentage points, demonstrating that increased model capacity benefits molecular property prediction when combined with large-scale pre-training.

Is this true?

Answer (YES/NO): NO